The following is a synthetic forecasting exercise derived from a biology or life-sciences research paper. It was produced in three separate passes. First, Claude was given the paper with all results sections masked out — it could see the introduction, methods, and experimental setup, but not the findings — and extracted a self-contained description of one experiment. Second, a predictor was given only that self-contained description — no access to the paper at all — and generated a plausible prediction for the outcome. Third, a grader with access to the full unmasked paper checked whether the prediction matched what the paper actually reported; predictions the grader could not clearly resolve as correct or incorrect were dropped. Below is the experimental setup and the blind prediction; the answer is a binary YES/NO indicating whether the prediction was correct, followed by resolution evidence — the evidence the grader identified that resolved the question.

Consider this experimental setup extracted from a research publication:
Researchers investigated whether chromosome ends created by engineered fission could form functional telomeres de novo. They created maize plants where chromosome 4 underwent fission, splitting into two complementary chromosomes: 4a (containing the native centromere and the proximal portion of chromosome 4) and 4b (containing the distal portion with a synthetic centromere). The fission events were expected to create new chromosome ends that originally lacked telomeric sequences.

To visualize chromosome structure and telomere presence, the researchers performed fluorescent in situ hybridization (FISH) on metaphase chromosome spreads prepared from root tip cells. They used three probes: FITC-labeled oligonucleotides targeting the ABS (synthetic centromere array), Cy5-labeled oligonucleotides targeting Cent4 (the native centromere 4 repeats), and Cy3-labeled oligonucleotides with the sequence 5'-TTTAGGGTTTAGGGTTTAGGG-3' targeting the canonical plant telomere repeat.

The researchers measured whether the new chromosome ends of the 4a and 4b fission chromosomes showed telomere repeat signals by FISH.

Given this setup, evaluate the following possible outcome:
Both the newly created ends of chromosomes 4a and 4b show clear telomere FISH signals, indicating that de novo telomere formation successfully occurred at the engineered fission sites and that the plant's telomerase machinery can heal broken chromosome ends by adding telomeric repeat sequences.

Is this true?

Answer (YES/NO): YES